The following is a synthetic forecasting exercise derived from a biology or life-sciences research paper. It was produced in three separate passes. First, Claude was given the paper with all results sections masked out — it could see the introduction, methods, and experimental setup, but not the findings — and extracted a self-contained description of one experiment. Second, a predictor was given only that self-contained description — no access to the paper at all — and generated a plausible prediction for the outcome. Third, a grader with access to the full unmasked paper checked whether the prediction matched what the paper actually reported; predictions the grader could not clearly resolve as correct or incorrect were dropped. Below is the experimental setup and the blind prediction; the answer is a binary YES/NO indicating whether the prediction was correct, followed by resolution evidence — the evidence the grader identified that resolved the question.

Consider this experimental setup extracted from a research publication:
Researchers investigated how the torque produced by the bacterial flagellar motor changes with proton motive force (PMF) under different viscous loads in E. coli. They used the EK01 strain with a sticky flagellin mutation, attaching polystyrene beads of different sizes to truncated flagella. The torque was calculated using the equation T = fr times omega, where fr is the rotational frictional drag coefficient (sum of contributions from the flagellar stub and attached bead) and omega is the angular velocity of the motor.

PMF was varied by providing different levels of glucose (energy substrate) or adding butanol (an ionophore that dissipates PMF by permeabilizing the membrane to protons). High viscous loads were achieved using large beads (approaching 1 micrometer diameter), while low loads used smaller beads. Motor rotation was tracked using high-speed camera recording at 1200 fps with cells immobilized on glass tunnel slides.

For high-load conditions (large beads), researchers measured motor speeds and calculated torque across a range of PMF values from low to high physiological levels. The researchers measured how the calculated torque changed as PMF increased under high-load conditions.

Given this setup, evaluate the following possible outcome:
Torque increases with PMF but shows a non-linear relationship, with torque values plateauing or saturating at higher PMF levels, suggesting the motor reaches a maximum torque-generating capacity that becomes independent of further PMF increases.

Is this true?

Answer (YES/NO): YES